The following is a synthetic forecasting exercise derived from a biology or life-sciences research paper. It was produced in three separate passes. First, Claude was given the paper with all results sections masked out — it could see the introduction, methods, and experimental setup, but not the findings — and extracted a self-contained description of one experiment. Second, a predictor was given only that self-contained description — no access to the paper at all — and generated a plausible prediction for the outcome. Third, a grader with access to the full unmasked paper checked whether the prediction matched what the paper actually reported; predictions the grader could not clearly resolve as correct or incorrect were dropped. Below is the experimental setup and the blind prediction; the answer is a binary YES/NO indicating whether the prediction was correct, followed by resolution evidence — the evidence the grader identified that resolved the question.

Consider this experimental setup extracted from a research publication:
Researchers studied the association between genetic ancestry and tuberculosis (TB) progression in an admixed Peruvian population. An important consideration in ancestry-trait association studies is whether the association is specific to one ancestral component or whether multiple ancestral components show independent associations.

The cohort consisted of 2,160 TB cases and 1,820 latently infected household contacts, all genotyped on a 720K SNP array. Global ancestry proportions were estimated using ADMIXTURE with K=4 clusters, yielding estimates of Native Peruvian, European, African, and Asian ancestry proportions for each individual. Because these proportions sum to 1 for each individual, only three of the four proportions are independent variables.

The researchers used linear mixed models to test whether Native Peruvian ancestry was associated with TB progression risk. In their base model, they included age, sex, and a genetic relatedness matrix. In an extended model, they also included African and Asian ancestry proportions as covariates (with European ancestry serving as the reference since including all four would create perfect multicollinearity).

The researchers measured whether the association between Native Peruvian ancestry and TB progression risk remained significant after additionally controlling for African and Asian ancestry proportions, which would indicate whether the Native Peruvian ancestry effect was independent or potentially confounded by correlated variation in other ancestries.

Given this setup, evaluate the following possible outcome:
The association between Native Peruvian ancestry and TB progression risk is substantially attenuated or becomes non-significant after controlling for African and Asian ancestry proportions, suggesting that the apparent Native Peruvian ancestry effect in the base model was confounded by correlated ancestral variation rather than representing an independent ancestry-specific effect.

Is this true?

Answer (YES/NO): NO